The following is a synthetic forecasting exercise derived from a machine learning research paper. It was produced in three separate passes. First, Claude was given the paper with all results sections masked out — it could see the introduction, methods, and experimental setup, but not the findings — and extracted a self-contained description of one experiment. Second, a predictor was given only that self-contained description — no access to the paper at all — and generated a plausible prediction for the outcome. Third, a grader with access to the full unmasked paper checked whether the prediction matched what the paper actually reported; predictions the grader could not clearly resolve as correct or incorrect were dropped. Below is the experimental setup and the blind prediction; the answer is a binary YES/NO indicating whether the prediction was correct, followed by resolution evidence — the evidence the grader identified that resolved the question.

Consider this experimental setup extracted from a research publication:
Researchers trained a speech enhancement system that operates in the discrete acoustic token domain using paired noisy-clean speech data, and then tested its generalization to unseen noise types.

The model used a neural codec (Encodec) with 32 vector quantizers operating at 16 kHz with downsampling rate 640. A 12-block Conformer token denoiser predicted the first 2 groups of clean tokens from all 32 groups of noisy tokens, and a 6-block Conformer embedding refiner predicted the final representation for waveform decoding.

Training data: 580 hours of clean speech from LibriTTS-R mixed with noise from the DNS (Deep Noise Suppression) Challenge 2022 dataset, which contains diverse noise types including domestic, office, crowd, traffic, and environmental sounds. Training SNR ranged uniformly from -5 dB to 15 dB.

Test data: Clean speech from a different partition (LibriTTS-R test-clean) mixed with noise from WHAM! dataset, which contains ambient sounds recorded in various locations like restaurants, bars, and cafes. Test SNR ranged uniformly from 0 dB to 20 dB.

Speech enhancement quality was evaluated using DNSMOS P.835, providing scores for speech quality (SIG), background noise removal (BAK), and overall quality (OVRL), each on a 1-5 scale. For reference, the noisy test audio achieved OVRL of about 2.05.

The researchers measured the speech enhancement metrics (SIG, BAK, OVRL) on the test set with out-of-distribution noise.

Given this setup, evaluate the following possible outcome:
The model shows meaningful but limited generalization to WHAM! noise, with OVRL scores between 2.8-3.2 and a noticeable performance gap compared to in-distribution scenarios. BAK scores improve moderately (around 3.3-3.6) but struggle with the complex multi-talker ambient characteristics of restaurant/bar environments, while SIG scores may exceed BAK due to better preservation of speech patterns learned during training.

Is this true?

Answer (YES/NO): NO